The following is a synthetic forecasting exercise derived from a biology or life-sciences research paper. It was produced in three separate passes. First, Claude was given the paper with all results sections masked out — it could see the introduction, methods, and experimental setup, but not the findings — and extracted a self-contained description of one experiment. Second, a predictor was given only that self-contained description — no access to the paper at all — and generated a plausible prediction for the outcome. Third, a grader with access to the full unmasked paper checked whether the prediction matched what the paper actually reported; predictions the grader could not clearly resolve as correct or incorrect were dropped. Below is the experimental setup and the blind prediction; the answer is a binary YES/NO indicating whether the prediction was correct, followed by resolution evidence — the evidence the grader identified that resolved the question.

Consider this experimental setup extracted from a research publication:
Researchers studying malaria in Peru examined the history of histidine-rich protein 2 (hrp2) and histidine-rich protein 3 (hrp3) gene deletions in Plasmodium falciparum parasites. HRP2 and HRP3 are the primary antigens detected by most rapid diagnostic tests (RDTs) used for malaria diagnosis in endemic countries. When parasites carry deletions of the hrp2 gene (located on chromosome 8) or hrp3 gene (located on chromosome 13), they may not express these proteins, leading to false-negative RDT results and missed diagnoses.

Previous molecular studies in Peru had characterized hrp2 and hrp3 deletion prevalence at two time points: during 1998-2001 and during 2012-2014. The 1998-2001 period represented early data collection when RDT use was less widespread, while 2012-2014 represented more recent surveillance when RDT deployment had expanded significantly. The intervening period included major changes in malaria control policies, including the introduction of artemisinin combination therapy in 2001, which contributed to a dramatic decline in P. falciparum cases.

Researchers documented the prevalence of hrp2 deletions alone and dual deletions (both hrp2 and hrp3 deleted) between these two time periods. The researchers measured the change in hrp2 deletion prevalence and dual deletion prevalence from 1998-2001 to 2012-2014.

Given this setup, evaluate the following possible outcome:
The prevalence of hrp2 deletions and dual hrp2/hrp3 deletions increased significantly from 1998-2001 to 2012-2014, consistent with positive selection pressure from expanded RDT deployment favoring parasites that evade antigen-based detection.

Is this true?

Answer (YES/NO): NO